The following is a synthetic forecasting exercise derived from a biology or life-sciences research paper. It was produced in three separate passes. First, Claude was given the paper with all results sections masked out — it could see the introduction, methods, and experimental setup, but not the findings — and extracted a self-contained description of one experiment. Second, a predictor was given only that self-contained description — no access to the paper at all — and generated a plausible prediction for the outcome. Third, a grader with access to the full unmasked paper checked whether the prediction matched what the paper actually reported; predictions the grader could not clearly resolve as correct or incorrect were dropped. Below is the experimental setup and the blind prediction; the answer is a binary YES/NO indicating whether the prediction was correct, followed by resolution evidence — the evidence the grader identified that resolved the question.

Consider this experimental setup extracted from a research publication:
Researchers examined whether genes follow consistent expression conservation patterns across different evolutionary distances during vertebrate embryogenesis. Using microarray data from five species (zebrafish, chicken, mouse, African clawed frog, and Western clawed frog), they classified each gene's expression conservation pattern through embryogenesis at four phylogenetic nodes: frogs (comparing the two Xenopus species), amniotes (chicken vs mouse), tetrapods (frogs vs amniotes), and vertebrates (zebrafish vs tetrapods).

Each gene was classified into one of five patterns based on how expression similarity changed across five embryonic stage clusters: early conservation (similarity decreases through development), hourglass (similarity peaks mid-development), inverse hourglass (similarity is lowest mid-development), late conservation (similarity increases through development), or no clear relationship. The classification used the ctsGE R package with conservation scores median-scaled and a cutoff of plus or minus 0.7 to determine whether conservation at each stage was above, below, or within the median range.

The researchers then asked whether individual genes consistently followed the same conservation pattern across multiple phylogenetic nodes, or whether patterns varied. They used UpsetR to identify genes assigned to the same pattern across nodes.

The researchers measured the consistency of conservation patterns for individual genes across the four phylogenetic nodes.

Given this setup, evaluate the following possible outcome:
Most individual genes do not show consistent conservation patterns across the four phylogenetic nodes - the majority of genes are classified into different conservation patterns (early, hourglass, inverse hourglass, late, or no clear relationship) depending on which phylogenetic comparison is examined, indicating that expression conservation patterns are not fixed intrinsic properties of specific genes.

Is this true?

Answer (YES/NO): YES